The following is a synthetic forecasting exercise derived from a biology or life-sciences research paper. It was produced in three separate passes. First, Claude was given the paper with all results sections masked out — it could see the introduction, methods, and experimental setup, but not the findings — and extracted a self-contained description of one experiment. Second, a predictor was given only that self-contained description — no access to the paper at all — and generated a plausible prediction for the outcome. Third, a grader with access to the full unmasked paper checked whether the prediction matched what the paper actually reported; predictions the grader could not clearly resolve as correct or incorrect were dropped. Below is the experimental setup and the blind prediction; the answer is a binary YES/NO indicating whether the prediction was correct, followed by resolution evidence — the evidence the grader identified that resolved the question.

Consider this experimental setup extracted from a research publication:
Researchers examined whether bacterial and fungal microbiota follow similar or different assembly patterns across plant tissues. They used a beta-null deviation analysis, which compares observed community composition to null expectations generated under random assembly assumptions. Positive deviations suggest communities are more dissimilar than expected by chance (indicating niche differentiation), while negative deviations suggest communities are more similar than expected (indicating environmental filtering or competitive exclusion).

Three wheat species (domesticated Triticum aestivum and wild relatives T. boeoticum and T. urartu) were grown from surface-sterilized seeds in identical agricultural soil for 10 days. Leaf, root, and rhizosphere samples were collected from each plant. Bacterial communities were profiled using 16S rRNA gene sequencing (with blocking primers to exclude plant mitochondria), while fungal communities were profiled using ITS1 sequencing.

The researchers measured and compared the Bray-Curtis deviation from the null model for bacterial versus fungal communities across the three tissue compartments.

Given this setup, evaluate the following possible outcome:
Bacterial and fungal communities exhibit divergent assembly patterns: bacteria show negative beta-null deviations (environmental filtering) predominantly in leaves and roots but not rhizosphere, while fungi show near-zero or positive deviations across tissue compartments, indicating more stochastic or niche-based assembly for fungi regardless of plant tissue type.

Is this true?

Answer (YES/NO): NO